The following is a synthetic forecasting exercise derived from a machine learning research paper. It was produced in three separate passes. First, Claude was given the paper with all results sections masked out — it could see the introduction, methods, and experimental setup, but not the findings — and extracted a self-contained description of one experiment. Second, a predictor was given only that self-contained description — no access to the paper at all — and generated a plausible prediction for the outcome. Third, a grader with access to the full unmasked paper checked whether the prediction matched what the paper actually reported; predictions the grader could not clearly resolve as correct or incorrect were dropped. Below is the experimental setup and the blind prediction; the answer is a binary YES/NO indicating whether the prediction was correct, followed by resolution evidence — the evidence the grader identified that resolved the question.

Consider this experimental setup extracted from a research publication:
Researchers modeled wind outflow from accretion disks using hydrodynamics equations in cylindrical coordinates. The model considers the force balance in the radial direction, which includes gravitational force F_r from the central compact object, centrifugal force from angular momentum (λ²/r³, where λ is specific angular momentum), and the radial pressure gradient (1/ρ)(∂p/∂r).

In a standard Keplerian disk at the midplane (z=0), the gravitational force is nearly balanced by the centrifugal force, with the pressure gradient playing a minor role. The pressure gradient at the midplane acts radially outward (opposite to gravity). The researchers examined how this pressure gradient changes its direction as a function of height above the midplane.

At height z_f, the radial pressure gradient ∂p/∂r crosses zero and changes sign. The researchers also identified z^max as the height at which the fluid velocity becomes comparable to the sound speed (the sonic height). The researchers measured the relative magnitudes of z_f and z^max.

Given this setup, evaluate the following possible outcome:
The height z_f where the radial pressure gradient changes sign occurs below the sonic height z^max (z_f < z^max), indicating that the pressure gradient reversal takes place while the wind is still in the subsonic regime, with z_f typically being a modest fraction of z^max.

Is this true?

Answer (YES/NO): YES